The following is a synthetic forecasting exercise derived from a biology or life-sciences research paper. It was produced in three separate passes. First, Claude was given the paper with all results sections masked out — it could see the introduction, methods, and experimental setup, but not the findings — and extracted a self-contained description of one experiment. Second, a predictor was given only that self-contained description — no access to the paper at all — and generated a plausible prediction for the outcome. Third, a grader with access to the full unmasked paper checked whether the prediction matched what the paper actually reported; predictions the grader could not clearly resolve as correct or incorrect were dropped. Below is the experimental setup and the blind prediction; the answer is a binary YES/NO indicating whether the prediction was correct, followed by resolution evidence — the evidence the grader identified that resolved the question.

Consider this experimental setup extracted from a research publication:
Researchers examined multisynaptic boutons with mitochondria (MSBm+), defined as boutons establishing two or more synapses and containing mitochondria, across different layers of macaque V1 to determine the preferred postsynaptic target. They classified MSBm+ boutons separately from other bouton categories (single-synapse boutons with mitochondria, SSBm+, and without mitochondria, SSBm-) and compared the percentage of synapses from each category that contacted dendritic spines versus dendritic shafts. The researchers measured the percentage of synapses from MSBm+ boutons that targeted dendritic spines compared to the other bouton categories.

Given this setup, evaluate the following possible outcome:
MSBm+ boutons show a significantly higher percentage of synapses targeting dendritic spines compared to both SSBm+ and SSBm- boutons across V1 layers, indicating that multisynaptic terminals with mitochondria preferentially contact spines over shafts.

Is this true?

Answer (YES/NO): YES